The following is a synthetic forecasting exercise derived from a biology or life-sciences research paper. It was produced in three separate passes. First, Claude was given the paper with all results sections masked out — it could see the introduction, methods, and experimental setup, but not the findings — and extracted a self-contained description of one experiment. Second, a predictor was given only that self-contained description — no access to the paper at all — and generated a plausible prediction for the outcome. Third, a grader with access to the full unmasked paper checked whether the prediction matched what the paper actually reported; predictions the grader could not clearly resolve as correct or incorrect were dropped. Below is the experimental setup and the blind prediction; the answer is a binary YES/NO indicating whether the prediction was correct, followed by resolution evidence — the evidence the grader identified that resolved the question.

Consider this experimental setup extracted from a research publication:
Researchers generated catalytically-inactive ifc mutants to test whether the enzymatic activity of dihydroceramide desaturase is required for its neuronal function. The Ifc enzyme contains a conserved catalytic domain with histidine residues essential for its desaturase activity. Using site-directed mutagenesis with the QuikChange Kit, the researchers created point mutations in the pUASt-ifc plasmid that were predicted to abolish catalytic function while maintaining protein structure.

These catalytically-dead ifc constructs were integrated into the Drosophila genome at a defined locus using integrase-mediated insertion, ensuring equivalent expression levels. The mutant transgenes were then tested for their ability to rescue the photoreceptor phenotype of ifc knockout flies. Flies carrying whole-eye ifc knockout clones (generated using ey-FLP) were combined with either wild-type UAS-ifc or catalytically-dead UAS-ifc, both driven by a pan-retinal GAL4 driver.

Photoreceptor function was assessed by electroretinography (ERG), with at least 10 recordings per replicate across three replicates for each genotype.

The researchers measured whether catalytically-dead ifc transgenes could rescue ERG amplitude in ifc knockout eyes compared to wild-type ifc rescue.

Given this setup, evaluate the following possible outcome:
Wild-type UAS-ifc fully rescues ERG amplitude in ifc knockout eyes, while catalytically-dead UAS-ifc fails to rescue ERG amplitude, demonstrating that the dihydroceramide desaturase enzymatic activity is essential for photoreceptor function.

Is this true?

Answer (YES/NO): YES